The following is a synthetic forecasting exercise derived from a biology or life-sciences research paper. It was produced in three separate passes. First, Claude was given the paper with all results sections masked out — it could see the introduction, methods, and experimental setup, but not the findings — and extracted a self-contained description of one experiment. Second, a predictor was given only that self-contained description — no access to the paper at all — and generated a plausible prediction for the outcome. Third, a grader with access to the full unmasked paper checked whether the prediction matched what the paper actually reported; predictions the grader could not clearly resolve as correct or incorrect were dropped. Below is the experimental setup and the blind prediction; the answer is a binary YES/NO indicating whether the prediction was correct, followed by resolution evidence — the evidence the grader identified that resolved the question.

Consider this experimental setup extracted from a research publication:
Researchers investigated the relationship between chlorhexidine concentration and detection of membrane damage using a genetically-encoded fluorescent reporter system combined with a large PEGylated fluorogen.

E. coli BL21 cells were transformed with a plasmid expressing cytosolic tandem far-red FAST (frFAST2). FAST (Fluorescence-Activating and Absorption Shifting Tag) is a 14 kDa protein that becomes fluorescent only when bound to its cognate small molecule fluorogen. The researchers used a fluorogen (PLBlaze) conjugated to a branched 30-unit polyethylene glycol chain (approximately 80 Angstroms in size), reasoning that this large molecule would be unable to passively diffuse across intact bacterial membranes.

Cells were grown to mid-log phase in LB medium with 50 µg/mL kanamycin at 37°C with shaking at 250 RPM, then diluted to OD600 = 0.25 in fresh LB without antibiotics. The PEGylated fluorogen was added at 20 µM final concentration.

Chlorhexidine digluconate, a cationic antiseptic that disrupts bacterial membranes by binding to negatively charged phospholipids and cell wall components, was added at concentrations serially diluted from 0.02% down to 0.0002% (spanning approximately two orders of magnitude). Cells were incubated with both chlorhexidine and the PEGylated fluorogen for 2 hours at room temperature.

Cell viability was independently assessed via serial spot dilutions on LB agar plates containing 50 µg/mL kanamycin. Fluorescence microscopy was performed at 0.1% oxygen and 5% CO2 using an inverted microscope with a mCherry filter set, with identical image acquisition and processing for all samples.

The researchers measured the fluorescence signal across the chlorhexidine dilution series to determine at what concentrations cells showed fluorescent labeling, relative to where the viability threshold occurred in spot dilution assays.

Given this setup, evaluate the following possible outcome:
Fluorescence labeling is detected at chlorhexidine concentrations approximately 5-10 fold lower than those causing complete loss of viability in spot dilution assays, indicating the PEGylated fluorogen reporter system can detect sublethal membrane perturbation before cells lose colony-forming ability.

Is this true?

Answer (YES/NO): NO